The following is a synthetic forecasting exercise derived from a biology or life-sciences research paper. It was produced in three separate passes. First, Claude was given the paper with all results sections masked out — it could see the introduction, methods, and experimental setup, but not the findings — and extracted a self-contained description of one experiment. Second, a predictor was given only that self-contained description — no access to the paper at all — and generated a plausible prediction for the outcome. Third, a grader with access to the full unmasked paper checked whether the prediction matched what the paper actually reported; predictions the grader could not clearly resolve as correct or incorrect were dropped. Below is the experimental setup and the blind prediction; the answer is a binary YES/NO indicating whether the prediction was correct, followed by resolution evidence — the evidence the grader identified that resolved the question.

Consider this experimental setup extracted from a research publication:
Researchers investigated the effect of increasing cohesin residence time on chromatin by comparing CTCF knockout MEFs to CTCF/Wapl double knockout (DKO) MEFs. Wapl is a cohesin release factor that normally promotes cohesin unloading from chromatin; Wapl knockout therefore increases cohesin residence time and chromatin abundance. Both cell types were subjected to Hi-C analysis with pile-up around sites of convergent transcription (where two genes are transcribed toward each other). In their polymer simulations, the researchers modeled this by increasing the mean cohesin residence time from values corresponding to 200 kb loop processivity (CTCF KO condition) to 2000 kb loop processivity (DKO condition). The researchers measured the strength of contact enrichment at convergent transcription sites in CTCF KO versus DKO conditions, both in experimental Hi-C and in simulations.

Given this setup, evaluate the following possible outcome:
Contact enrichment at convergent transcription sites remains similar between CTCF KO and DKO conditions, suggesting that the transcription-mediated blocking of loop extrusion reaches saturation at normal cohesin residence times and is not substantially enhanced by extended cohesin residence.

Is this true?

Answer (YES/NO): NO